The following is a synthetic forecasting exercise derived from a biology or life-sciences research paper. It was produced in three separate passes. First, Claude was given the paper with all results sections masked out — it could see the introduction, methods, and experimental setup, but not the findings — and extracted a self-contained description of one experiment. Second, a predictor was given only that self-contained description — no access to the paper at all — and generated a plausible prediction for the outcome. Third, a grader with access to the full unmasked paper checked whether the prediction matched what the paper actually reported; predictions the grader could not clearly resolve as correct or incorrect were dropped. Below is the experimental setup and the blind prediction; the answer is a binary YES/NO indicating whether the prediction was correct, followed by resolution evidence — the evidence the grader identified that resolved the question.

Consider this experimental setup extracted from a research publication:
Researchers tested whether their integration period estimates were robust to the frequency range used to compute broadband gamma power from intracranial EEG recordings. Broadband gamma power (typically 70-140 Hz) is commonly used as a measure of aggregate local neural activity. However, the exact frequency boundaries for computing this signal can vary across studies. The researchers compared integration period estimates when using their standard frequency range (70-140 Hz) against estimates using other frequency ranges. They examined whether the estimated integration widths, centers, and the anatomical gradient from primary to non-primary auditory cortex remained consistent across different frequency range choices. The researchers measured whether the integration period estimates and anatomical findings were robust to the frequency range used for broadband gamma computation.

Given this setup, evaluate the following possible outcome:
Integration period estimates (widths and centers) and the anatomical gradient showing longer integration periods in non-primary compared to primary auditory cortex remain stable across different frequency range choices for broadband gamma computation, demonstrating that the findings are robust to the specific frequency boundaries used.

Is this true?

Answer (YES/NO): YES